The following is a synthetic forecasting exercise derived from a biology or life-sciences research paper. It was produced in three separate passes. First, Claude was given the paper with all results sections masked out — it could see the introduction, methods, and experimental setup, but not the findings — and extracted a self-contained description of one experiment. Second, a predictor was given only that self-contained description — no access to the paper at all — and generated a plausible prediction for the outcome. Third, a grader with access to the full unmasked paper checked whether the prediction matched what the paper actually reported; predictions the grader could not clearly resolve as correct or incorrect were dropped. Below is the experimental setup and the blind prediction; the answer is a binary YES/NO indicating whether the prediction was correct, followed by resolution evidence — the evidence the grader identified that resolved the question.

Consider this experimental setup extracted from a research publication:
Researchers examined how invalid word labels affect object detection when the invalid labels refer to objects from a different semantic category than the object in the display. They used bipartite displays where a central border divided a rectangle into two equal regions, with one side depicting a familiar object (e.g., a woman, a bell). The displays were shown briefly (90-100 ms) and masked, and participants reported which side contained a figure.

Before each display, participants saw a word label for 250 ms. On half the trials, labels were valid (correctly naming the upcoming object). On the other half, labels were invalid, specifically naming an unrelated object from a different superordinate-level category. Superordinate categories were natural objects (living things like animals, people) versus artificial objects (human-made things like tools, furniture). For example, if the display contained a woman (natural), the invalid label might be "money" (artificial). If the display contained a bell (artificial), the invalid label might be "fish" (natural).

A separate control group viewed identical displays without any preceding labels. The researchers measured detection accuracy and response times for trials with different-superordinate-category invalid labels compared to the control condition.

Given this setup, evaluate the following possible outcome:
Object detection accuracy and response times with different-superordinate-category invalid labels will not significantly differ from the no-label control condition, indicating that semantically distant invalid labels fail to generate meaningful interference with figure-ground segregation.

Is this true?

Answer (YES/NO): YES